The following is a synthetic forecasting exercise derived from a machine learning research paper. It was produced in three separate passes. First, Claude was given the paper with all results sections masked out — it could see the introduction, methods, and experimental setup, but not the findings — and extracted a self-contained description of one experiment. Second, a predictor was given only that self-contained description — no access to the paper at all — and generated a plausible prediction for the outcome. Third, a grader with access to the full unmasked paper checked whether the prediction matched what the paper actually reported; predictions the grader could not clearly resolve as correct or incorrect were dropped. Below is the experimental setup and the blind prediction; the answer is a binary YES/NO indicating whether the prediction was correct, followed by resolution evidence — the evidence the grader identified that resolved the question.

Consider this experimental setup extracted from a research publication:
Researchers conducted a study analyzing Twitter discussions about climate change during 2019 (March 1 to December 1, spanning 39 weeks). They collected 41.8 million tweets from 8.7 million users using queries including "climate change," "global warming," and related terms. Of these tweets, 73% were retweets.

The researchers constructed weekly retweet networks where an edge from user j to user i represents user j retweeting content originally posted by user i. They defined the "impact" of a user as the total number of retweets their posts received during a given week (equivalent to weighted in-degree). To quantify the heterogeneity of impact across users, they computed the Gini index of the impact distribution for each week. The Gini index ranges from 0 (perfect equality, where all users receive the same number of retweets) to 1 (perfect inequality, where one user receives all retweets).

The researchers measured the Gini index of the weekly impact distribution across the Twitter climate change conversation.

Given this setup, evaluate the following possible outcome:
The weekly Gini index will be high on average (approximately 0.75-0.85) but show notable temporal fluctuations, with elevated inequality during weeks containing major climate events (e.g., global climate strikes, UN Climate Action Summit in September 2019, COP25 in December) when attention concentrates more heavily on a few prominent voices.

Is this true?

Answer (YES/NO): NO